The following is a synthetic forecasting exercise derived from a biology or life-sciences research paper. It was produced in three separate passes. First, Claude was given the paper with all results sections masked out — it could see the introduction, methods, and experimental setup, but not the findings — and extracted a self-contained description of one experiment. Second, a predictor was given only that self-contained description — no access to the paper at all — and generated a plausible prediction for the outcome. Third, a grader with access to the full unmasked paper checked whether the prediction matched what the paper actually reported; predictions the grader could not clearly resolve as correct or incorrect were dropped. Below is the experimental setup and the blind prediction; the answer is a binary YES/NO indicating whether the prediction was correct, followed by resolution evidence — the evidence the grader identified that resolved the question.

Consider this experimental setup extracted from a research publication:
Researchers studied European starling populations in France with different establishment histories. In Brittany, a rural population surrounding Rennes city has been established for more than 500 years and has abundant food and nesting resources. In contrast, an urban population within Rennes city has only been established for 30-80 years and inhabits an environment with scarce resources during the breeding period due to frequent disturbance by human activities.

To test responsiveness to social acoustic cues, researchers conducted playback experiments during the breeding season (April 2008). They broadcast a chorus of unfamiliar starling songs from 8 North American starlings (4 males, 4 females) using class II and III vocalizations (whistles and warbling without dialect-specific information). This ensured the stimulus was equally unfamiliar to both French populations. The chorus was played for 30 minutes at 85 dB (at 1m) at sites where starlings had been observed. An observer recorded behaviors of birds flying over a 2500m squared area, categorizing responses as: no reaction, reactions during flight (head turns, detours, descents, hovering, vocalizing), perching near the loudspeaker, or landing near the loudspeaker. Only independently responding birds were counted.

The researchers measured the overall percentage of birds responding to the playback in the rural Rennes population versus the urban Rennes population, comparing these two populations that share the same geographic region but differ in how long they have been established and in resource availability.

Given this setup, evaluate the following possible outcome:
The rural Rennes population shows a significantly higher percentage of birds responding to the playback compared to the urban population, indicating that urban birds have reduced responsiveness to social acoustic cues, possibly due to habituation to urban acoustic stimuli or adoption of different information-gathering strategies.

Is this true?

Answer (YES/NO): NO